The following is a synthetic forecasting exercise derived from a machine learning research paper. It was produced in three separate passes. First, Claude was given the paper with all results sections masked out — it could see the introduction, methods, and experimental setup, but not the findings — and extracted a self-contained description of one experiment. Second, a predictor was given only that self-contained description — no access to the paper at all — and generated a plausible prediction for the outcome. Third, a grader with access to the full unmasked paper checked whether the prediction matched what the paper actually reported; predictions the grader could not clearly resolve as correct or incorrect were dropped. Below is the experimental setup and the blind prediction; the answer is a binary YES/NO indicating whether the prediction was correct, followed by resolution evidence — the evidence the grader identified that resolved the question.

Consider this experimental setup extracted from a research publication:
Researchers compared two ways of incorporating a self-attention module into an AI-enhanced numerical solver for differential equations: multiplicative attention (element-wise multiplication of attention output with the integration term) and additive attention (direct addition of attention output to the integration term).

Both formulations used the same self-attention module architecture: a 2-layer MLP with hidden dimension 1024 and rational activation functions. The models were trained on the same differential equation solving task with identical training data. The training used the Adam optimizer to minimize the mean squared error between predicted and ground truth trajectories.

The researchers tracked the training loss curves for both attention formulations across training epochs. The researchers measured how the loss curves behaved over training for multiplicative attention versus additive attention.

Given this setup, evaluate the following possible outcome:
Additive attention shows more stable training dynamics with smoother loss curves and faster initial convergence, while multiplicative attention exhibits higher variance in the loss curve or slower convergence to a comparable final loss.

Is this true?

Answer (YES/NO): NO